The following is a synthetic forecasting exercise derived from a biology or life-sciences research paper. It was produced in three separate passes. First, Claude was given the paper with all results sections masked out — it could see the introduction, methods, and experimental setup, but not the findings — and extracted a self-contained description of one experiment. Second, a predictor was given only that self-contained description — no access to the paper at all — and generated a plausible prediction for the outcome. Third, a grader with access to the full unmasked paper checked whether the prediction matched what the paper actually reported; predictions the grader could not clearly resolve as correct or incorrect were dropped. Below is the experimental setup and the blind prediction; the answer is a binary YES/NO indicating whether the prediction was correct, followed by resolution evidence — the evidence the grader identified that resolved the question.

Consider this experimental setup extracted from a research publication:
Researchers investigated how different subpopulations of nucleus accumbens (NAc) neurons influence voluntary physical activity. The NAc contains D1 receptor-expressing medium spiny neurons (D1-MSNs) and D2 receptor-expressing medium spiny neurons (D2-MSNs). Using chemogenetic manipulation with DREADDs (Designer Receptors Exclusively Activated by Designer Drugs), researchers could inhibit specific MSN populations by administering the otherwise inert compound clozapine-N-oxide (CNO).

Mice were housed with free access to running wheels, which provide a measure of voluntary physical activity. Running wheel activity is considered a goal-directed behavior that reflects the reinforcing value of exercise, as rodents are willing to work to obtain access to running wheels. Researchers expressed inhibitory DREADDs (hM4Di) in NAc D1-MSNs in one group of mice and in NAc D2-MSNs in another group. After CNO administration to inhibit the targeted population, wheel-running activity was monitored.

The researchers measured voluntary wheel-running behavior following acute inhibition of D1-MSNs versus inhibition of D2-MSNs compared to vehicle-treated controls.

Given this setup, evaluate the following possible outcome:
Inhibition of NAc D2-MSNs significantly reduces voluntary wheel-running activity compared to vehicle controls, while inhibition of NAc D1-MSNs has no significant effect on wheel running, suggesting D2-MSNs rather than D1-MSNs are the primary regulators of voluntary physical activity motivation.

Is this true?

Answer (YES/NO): NO